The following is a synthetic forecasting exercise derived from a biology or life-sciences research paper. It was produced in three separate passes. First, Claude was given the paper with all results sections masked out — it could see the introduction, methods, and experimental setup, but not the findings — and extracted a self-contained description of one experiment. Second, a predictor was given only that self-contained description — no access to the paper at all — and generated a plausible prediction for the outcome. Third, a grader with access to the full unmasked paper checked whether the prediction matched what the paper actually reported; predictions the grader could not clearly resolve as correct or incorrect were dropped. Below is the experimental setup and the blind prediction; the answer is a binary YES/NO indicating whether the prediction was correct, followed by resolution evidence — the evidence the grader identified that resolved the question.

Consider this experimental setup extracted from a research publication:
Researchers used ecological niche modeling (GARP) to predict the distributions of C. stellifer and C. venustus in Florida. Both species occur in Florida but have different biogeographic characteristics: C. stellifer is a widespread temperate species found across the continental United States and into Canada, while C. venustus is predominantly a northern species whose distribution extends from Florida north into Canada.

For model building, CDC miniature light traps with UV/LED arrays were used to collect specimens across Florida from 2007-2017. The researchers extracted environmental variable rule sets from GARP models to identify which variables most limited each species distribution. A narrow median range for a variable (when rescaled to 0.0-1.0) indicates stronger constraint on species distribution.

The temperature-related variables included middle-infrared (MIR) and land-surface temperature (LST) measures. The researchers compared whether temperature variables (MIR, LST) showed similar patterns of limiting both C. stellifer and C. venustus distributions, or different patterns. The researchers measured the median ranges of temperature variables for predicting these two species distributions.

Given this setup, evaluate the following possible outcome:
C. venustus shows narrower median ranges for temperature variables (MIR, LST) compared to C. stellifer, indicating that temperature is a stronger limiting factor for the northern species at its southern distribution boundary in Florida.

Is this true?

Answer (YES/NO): NO